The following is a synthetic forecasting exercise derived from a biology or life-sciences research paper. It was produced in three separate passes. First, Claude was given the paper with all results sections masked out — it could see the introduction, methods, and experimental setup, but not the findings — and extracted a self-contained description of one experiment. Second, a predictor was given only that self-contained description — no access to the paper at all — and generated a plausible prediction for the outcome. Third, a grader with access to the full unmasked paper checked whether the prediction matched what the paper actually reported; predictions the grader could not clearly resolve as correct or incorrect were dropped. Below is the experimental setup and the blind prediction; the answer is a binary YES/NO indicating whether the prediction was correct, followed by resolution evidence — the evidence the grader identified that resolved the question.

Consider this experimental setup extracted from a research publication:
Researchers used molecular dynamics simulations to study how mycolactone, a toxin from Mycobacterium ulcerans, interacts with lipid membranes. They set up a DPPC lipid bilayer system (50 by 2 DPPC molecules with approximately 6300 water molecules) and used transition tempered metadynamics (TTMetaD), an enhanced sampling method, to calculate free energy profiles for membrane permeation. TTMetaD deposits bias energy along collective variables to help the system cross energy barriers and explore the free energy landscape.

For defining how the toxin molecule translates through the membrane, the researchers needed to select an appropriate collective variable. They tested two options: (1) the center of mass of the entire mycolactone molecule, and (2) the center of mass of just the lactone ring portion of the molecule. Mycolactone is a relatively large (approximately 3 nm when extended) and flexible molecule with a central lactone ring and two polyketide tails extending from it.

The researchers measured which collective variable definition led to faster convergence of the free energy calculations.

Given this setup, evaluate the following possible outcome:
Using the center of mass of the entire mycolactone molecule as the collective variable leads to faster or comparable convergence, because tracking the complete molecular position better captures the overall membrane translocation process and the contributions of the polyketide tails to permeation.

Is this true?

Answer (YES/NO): NO